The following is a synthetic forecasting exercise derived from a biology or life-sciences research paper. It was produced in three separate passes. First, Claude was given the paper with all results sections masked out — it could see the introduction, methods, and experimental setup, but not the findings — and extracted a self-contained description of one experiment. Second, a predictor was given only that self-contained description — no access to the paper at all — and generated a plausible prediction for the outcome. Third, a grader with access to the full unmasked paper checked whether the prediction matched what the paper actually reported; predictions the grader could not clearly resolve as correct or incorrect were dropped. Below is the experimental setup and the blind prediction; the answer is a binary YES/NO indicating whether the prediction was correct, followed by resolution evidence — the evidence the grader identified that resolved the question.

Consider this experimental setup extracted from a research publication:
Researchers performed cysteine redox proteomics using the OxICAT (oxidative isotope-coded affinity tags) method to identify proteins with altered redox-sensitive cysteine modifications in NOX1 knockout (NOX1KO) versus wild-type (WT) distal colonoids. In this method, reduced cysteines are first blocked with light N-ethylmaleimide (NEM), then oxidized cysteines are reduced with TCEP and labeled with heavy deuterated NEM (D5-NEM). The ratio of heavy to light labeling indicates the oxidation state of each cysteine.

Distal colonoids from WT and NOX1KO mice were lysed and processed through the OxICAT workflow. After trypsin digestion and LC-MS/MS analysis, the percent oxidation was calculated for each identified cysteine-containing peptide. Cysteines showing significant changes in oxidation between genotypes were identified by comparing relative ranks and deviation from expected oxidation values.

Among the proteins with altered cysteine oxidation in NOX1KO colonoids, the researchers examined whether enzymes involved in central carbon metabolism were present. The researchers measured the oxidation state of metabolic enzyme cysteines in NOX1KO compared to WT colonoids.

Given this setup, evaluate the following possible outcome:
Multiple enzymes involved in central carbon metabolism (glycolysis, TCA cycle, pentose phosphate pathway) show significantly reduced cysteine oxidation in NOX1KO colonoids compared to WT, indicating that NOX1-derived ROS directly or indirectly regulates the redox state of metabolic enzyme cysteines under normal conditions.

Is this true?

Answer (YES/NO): YES